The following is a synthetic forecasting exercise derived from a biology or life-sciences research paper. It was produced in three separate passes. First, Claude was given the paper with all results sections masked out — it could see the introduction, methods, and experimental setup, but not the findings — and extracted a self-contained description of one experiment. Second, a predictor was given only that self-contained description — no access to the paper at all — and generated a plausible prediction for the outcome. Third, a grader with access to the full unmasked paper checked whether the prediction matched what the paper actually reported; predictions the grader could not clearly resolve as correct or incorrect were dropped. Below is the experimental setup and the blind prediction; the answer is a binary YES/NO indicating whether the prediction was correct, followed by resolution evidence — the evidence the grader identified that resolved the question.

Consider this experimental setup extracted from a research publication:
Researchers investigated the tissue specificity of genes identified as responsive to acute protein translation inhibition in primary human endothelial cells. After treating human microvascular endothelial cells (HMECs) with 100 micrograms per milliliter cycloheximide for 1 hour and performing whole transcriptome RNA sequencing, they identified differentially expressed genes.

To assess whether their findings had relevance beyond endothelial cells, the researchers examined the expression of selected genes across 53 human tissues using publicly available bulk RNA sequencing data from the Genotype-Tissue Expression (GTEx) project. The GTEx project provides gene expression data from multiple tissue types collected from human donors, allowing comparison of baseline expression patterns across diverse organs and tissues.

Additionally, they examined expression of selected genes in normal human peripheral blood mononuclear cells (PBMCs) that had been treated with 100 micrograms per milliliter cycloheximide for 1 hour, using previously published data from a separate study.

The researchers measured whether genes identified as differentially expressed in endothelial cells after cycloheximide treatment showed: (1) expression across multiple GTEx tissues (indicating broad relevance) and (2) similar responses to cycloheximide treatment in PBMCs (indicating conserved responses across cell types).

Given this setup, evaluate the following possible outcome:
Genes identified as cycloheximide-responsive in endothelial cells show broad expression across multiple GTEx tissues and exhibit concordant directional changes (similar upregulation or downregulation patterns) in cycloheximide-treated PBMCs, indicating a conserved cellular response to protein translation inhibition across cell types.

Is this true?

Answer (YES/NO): NO